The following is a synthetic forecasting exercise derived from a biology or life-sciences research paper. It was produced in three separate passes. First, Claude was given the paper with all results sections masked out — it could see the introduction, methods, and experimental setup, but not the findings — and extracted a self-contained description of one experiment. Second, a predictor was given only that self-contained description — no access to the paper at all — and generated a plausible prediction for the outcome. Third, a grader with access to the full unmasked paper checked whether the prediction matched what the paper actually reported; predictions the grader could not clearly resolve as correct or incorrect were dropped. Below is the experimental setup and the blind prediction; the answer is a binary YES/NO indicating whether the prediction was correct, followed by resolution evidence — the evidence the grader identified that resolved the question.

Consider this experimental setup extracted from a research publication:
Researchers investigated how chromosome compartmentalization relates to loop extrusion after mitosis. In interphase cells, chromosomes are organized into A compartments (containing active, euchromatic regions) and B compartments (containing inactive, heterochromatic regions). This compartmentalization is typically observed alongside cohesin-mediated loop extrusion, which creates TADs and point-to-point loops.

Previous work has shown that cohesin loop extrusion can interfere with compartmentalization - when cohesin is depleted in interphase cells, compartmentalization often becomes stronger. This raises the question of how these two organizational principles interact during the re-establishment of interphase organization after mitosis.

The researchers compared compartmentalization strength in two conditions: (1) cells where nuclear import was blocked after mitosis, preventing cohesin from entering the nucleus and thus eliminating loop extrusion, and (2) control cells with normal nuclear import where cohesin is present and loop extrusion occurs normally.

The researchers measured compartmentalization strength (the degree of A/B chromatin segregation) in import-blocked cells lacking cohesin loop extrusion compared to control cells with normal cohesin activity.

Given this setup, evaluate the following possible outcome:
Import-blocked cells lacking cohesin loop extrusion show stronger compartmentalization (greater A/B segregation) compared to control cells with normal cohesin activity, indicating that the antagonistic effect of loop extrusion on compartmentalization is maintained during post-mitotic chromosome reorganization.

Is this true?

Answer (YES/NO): YES